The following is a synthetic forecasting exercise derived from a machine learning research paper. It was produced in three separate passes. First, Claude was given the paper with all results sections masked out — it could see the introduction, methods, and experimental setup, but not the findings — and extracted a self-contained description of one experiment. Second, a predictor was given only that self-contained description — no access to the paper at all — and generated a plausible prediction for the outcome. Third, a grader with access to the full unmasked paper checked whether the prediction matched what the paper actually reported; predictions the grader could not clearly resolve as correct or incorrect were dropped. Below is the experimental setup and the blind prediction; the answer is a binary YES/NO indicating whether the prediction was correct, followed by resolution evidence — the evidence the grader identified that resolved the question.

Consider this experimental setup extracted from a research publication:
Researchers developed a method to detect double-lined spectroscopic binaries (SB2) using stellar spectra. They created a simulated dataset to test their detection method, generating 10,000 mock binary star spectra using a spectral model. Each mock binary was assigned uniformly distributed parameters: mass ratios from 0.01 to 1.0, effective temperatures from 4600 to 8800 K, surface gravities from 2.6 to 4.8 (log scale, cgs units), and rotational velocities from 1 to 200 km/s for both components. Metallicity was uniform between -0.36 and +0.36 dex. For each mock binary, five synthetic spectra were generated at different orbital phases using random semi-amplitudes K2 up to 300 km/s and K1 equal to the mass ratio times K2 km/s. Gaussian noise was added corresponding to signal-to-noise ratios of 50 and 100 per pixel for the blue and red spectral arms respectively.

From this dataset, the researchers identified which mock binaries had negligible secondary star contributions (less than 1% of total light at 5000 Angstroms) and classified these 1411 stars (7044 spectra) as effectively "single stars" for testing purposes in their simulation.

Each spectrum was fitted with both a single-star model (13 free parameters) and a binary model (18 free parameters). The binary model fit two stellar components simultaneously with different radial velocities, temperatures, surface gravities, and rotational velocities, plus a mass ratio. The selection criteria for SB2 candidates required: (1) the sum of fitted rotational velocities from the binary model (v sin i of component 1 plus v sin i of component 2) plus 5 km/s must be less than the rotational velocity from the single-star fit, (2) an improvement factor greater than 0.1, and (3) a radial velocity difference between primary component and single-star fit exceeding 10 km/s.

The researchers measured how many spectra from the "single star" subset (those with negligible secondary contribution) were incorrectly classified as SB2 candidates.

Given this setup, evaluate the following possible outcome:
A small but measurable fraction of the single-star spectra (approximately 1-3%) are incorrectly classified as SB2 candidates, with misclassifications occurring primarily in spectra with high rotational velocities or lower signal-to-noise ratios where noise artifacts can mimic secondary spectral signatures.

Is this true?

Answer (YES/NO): NO